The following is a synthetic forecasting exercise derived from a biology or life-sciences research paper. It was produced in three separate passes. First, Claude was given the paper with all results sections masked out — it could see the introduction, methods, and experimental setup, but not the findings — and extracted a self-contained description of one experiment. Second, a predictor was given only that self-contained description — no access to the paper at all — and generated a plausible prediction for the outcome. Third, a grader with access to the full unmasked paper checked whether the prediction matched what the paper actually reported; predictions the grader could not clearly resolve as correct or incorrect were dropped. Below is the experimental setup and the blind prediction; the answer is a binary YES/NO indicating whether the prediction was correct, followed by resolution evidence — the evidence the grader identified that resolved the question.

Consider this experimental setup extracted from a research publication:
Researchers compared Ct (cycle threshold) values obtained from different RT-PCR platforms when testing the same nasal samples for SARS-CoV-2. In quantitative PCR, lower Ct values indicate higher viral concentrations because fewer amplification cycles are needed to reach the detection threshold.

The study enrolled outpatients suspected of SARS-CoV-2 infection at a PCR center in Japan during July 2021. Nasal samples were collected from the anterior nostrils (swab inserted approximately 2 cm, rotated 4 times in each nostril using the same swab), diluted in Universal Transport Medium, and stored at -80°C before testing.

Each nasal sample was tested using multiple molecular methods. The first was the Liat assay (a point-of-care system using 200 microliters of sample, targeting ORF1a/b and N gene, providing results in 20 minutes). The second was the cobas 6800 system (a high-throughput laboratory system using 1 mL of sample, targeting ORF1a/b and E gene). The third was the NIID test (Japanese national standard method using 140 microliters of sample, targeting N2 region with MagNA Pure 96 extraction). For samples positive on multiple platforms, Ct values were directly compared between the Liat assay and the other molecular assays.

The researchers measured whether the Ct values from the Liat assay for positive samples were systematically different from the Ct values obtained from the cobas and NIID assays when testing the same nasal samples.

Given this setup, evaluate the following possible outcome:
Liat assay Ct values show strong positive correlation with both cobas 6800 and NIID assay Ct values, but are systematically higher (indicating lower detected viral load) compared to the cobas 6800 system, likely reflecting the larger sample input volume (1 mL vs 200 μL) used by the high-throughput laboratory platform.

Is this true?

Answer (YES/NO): NO